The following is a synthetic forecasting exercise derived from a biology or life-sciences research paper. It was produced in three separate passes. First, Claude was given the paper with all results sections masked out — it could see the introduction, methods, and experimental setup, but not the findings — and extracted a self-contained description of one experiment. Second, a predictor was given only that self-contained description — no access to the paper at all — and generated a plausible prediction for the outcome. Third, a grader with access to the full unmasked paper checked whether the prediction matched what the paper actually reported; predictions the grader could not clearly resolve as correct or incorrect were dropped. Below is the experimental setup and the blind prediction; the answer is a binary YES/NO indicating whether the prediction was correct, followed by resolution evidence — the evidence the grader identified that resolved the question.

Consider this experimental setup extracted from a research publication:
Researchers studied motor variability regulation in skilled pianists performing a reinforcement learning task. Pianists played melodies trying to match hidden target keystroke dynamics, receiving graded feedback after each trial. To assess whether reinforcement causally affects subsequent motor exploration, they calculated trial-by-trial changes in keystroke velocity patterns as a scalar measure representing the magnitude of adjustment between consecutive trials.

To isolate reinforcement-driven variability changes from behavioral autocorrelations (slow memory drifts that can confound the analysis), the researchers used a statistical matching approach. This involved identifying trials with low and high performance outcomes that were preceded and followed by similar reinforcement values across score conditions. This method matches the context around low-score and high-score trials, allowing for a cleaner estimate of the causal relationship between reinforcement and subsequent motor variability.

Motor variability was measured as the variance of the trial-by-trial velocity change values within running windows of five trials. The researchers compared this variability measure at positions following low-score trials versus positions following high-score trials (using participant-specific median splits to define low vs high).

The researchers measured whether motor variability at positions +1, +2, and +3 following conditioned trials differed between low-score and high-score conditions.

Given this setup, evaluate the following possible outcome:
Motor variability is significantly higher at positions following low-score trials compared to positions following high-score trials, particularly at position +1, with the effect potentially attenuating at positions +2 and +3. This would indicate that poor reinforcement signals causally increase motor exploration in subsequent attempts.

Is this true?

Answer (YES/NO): NO